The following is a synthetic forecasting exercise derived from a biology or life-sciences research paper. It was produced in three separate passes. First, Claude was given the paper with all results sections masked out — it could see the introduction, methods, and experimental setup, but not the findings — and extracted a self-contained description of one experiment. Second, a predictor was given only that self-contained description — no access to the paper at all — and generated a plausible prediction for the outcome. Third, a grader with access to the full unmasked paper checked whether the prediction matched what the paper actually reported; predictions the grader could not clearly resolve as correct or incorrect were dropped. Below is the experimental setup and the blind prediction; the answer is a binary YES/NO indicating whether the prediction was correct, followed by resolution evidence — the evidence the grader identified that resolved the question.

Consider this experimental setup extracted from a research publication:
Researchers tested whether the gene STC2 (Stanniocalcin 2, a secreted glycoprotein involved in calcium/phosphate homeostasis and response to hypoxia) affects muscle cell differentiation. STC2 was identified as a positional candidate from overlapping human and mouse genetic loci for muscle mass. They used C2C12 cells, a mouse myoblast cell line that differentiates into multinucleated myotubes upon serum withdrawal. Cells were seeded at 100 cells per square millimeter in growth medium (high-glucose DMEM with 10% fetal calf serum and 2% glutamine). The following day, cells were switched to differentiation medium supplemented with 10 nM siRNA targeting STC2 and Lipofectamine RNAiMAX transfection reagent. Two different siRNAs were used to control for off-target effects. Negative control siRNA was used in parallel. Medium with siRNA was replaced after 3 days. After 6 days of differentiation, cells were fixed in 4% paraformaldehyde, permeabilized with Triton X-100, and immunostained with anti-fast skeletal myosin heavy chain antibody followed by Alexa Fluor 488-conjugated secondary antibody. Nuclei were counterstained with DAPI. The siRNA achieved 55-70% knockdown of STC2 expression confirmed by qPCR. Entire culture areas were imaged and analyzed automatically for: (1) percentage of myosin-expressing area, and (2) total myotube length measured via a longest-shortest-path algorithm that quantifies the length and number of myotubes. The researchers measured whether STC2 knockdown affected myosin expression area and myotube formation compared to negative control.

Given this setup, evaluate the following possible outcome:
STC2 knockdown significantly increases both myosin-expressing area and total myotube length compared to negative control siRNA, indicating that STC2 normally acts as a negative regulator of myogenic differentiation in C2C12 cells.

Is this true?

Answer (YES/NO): NO